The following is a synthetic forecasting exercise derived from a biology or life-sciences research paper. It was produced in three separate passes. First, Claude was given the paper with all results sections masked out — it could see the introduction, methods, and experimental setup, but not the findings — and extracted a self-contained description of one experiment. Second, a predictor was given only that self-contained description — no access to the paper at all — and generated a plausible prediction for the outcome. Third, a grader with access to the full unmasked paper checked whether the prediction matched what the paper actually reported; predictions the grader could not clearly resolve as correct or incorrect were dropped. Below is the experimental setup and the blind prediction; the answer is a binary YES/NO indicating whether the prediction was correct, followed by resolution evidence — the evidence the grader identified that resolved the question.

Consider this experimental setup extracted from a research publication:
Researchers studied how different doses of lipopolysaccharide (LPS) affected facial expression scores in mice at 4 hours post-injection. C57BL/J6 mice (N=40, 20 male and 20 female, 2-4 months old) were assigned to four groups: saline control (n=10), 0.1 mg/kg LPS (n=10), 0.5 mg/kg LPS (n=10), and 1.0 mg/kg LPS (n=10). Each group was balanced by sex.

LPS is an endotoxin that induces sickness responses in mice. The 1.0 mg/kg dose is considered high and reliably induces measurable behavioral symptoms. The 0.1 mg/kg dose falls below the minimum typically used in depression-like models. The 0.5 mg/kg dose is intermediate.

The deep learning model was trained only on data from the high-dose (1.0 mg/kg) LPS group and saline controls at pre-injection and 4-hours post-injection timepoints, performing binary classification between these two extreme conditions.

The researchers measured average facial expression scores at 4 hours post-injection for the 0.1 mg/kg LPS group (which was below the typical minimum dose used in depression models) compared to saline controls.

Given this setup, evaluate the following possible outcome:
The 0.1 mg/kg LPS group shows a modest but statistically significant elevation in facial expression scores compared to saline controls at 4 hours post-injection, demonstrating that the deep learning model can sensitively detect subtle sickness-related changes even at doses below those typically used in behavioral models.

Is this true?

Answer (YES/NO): NO